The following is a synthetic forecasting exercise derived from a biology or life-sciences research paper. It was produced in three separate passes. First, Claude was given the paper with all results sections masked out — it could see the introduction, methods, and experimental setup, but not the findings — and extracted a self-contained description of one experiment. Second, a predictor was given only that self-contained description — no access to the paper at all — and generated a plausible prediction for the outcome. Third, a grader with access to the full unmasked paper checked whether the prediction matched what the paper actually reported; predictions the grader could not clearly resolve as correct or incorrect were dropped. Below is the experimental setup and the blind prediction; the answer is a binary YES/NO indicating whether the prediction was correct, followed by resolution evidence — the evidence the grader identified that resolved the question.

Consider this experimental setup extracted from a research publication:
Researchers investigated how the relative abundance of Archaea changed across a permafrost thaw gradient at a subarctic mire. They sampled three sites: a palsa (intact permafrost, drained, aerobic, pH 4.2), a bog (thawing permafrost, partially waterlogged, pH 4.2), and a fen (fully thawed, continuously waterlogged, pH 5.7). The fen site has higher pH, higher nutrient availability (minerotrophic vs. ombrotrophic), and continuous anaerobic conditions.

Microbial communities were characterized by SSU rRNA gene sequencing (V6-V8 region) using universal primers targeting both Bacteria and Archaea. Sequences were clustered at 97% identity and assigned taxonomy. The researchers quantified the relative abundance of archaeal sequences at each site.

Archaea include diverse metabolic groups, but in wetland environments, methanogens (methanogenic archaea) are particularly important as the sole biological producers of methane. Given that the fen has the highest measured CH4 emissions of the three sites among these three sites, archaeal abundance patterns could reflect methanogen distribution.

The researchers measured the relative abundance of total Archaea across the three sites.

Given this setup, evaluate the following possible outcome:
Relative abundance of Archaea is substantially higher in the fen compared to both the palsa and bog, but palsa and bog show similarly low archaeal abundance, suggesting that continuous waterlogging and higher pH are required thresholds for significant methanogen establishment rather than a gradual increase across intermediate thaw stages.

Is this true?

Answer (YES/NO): NO